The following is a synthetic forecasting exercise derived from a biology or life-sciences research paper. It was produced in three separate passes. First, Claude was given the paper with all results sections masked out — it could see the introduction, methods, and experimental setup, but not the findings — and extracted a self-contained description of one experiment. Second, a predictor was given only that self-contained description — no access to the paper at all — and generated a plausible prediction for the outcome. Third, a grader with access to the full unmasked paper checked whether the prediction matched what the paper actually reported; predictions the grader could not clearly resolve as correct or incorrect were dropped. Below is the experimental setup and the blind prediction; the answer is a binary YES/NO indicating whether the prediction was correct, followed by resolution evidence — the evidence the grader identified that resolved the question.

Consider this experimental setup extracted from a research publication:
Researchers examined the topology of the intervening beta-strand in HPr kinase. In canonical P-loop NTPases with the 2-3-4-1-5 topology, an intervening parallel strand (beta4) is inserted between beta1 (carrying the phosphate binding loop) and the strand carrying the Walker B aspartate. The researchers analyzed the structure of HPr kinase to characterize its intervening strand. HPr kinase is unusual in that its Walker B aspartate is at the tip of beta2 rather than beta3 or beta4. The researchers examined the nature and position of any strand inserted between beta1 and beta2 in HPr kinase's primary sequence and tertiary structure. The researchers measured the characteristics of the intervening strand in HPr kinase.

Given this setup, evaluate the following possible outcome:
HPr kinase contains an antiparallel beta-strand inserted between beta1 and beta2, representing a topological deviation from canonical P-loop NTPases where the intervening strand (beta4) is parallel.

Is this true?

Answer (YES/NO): YES